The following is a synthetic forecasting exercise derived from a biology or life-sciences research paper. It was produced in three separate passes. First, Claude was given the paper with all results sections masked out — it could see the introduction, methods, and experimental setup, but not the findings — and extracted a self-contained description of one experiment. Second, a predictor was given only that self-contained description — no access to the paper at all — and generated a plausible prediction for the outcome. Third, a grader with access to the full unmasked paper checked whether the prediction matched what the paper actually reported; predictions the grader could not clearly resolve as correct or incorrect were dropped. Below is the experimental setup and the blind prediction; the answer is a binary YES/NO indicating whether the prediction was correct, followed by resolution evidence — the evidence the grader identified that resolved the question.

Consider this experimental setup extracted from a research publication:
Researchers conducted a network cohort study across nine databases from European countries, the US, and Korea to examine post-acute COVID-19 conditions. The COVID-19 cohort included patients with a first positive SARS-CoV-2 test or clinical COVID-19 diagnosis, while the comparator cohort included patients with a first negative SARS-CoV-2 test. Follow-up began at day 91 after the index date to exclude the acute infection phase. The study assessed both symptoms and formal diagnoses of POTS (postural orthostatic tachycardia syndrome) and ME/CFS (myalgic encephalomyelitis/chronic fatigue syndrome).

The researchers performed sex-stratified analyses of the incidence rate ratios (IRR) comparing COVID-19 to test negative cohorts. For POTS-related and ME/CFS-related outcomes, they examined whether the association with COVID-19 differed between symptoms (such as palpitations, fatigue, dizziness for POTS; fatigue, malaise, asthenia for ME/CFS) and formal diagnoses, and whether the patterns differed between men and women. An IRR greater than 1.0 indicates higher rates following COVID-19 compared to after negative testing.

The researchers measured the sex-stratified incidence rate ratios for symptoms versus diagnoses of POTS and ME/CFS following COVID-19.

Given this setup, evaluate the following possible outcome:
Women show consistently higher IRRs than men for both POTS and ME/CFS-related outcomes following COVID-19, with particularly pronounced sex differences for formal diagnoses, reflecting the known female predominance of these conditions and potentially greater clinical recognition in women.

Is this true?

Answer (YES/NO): NO